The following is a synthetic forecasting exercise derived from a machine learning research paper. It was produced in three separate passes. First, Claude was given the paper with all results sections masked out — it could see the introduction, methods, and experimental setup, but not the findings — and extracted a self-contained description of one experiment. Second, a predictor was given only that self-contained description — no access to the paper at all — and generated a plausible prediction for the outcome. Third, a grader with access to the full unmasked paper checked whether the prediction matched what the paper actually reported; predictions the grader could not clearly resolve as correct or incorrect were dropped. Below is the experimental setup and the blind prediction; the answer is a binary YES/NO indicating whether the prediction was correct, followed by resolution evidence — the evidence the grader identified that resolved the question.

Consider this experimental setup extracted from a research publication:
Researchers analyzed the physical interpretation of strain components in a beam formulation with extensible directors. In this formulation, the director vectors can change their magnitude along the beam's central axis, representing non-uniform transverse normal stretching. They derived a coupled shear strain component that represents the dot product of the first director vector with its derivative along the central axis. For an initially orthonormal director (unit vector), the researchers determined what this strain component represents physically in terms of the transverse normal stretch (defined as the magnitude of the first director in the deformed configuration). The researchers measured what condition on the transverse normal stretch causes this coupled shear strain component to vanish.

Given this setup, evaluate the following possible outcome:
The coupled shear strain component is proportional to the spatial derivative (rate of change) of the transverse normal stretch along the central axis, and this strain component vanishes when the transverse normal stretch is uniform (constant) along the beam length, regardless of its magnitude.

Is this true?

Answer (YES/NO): YES